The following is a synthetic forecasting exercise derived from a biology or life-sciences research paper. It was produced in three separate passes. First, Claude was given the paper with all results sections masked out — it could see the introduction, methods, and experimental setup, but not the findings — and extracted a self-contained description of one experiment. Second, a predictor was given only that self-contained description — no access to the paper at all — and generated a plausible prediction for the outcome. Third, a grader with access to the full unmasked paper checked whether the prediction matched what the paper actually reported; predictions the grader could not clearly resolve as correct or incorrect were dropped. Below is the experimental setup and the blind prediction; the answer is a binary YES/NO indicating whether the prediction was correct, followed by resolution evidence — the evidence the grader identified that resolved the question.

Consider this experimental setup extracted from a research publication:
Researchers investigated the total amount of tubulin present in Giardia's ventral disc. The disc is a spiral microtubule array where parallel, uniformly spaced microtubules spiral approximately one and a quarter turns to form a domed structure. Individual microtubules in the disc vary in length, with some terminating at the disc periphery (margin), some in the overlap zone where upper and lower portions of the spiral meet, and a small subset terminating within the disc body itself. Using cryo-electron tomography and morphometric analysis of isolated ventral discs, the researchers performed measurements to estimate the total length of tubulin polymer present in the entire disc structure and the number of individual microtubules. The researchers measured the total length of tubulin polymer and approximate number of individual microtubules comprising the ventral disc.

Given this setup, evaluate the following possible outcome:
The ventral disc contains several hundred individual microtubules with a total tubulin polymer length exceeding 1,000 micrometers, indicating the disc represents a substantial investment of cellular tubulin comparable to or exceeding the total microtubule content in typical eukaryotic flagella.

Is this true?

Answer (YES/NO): NO